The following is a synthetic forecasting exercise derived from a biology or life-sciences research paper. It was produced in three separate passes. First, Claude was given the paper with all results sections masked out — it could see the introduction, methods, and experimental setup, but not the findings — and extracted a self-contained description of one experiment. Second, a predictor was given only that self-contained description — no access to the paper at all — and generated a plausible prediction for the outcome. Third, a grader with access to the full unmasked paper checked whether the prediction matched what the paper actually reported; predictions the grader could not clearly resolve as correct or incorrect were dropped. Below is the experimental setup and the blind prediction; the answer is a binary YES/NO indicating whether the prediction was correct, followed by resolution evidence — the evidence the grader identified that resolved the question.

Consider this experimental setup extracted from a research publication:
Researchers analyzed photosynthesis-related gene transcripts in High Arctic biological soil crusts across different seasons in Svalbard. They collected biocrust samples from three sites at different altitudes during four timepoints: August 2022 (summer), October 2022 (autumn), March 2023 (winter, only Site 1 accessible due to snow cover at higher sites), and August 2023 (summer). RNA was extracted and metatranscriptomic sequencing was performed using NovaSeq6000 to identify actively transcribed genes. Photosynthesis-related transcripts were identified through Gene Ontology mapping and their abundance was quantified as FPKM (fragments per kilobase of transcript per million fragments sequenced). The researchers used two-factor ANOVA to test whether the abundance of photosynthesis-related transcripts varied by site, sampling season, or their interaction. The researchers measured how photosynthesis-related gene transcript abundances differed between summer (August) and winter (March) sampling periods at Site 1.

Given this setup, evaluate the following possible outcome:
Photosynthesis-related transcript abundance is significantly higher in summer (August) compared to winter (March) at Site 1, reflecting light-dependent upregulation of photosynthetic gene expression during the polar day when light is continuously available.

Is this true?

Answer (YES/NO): NO